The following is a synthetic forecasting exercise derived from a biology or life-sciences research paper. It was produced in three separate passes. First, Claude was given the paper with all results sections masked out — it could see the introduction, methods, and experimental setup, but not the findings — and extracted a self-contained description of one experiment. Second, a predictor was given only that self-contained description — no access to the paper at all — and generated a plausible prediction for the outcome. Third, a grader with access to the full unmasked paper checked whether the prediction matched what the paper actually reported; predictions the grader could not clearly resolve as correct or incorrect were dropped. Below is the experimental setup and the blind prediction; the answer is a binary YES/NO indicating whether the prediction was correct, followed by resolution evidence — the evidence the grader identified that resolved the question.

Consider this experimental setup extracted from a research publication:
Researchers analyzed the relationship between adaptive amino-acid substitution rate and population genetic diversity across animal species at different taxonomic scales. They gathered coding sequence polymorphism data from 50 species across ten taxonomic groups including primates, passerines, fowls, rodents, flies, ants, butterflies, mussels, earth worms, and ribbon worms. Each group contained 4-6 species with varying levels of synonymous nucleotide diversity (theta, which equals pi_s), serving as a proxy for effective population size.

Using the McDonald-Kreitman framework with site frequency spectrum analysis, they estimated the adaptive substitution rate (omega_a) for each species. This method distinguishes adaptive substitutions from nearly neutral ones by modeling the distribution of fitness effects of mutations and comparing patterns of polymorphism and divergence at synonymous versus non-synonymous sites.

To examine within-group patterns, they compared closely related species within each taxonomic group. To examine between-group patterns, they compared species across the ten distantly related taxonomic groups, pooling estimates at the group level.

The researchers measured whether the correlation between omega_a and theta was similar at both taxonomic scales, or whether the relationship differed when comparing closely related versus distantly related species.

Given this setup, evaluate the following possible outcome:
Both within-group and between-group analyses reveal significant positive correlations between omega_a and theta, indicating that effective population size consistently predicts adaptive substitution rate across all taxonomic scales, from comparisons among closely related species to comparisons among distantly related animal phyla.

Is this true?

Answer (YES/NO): NO